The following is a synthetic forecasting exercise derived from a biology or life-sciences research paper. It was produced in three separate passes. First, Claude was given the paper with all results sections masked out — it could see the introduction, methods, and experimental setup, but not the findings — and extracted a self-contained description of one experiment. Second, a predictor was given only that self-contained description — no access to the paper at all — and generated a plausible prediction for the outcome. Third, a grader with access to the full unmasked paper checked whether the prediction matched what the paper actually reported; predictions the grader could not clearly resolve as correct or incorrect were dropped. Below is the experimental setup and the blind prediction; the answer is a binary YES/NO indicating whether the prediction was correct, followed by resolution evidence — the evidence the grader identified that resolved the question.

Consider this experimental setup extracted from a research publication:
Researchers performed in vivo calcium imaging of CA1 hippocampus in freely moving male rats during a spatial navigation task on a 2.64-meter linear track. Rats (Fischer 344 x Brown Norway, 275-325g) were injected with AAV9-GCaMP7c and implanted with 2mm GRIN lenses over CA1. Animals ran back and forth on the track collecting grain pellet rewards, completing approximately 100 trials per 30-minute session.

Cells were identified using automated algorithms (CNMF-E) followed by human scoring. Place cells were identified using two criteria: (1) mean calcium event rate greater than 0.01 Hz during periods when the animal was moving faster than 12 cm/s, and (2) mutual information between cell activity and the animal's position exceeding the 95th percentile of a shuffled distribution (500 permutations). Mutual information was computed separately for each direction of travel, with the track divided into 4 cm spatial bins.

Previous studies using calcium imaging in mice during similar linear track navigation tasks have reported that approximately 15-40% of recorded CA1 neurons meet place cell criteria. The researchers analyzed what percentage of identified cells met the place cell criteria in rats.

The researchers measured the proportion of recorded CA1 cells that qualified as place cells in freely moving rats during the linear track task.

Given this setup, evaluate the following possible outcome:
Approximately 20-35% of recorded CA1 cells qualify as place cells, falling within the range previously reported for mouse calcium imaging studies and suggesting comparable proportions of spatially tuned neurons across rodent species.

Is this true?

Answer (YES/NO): NO